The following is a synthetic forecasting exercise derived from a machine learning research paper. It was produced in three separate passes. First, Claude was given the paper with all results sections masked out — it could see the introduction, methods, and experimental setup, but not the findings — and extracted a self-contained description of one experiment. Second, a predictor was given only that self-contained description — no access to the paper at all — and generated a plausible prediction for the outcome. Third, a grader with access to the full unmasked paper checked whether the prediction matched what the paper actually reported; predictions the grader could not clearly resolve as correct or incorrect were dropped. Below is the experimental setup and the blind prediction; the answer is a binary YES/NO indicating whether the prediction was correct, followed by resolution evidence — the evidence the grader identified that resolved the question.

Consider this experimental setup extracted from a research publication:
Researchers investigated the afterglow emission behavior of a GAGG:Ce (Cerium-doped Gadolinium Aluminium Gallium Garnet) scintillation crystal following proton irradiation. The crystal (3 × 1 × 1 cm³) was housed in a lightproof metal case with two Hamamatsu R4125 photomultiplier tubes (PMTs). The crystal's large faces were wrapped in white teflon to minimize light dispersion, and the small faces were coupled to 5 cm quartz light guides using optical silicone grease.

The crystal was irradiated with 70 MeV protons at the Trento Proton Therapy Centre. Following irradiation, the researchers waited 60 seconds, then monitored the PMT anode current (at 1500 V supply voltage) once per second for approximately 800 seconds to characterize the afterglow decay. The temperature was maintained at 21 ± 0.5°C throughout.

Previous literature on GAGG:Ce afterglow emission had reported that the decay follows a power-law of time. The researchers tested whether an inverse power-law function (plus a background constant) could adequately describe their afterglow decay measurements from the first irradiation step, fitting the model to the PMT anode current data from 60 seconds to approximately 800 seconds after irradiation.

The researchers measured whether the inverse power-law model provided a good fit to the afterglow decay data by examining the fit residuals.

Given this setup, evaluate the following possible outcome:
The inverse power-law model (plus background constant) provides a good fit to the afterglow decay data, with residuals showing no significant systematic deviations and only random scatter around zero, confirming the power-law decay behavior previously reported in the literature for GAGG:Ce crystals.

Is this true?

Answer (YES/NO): NO